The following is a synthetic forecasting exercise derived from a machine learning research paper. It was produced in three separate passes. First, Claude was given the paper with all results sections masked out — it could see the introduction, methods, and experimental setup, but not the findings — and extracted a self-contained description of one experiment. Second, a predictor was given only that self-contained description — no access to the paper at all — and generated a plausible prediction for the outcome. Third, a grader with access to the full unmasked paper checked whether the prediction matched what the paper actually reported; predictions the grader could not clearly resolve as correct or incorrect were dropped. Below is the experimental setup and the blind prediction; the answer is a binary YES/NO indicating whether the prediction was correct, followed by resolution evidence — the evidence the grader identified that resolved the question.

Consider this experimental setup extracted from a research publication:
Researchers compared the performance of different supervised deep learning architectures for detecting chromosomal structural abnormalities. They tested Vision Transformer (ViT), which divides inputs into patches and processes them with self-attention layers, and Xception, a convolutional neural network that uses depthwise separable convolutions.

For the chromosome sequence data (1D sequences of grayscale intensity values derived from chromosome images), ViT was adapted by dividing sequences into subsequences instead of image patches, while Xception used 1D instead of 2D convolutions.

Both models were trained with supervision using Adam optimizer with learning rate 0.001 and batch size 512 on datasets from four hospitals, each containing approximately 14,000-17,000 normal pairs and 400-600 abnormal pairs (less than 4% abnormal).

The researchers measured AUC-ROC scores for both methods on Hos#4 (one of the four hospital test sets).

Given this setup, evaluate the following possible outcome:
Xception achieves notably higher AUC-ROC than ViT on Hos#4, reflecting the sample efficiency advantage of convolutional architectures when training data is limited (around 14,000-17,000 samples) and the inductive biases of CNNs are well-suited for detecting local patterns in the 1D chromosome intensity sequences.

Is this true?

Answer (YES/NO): YES